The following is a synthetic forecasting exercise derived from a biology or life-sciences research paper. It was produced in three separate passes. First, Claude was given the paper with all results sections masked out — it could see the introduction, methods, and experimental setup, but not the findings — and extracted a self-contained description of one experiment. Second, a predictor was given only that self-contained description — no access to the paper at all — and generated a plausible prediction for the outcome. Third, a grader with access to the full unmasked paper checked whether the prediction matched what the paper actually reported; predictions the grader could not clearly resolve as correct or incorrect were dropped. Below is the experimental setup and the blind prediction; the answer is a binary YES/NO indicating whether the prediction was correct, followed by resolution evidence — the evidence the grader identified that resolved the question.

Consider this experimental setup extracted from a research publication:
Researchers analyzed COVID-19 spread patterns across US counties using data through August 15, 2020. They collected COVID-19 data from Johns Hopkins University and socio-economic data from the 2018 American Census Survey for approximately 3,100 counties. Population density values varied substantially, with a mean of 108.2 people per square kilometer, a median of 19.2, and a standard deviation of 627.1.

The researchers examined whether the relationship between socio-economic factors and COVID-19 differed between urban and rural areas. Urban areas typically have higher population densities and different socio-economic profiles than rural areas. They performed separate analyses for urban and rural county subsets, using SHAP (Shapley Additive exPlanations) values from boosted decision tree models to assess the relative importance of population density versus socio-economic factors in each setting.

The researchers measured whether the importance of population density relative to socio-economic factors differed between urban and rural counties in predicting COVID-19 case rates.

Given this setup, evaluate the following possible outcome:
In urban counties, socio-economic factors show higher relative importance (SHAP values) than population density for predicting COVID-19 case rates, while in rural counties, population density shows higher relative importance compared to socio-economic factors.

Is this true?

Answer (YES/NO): NO